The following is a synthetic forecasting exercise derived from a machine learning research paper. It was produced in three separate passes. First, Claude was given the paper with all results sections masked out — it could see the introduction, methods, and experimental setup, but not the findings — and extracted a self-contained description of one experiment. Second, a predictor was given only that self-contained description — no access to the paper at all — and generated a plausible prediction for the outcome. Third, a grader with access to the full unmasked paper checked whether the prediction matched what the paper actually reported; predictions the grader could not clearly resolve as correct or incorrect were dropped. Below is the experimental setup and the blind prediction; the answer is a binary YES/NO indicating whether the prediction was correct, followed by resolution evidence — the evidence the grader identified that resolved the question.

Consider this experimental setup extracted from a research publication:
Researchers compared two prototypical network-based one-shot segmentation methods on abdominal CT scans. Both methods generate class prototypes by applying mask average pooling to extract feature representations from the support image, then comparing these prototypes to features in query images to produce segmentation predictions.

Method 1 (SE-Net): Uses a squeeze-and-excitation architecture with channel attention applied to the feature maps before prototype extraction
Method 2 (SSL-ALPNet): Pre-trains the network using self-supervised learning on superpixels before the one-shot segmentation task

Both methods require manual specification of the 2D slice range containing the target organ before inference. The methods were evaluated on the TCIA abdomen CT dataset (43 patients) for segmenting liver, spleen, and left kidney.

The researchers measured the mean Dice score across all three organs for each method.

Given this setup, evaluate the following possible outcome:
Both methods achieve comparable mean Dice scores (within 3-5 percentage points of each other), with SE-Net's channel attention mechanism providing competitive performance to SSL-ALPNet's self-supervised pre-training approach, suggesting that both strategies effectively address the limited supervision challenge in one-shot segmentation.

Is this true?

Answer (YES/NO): NO